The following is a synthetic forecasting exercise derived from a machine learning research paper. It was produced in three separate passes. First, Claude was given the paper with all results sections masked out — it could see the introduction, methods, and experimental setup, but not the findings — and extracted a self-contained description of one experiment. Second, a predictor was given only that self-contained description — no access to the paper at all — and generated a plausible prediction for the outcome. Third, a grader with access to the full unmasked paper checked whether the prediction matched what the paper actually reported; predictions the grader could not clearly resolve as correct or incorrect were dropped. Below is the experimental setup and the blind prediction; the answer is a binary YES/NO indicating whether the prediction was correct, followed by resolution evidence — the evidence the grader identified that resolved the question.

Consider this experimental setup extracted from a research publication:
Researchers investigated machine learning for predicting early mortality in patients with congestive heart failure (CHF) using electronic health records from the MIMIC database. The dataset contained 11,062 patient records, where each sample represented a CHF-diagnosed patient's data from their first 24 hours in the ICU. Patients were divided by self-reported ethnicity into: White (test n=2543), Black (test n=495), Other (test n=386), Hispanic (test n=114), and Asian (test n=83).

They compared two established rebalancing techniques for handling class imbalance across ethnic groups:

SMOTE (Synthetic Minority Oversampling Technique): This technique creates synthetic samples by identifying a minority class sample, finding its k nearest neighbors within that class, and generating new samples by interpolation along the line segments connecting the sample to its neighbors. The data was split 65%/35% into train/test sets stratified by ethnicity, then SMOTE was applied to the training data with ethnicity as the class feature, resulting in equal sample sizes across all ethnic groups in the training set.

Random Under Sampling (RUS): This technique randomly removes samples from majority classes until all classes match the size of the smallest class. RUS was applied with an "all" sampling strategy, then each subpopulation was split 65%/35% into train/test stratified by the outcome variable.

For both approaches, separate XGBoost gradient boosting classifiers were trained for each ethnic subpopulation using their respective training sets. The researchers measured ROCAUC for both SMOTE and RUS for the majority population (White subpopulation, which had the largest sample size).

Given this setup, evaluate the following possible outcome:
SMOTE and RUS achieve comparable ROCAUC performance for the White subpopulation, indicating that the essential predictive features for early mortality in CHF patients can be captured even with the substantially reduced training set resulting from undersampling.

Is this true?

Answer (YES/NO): NO